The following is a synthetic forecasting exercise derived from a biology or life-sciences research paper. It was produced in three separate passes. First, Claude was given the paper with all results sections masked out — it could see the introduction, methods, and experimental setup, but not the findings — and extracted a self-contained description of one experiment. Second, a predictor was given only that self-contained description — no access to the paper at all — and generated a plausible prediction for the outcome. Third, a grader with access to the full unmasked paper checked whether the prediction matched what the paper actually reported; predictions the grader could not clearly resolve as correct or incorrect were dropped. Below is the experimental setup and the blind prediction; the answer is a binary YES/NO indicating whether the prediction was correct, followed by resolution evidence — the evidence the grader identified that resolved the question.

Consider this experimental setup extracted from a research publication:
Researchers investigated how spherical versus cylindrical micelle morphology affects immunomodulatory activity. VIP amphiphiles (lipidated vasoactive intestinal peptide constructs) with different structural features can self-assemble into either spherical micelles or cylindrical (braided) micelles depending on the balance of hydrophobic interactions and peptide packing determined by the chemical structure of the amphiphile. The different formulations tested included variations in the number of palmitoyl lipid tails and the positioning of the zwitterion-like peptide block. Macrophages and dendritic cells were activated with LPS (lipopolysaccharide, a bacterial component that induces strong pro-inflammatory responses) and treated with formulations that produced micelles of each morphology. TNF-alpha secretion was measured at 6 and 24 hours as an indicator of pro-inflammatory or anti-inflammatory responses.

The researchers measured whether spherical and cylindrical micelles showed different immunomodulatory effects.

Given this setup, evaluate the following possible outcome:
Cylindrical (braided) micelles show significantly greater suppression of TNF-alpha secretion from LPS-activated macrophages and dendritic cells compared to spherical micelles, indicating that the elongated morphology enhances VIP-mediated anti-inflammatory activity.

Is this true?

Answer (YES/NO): NO